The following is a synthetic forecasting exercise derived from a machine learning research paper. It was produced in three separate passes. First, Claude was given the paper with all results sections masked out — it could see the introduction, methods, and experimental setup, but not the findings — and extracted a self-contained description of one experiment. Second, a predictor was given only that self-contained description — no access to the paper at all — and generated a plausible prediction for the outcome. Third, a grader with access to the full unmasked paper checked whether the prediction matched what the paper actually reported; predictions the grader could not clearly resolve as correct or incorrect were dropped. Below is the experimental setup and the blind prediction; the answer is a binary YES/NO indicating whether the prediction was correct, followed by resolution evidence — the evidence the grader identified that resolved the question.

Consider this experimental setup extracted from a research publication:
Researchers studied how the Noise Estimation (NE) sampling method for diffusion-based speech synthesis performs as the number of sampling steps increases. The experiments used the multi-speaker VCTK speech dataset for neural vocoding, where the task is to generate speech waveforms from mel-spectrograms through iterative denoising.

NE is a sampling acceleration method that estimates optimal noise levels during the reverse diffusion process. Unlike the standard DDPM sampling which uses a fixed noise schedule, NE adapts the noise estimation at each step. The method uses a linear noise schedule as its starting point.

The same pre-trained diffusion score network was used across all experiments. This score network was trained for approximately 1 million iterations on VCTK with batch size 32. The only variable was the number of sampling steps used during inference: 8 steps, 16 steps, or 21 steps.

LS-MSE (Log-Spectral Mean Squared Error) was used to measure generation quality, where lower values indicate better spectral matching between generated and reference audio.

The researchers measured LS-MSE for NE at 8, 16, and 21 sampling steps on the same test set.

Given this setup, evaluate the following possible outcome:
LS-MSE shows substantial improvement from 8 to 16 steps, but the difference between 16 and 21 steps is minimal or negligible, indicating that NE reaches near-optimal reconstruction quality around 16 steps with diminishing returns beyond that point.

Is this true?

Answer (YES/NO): NO